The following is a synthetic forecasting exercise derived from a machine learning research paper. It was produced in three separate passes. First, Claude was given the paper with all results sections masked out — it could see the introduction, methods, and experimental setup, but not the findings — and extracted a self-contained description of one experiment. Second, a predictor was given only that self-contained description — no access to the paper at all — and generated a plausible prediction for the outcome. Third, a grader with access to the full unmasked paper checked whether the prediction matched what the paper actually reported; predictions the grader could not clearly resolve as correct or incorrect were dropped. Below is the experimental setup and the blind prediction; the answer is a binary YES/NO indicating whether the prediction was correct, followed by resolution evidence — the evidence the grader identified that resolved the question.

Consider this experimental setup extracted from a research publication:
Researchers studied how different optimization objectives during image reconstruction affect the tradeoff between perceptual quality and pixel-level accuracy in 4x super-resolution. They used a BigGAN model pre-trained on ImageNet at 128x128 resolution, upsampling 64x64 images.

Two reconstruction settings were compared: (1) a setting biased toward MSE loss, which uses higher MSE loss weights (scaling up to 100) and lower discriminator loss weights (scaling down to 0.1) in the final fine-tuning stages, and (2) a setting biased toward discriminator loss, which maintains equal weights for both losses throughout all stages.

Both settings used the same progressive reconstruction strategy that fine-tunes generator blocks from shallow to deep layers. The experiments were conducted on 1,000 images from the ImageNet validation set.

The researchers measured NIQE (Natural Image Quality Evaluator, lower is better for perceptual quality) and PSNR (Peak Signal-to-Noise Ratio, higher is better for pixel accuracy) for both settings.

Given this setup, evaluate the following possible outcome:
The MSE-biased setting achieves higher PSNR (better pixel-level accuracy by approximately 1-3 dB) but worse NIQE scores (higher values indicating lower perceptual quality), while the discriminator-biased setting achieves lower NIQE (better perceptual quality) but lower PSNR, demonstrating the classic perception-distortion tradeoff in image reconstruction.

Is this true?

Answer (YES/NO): YES